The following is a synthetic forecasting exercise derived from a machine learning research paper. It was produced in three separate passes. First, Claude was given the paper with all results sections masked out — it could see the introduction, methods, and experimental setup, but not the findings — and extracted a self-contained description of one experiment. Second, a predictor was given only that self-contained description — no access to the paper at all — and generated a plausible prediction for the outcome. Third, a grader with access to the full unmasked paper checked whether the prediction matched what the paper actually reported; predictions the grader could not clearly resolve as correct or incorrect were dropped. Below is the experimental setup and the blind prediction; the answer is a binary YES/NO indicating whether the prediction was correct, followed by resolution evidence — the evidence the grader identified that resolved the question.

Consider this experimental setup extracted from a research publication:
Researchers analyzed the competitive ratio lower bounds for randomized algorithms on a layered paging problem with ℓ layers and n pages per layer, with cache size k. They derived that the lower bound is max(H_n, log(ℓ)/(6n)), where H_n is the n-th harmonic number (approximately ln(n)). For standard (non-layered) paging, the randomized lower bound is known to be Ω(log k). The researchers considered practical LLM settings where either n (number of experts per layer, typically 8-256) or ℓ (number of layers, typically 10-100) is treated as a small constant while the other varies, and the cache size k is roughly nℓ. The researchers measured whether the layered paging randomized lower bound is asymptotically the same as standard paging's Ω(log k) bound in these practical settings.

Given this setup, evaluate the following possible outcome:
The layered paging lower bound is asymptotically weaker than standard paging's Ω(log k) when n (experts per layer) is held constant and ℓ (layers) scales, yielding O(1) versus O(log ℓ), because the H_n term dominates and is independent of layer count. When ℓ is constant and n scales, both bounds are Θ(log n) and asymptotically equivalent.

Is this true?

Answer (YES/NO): NO